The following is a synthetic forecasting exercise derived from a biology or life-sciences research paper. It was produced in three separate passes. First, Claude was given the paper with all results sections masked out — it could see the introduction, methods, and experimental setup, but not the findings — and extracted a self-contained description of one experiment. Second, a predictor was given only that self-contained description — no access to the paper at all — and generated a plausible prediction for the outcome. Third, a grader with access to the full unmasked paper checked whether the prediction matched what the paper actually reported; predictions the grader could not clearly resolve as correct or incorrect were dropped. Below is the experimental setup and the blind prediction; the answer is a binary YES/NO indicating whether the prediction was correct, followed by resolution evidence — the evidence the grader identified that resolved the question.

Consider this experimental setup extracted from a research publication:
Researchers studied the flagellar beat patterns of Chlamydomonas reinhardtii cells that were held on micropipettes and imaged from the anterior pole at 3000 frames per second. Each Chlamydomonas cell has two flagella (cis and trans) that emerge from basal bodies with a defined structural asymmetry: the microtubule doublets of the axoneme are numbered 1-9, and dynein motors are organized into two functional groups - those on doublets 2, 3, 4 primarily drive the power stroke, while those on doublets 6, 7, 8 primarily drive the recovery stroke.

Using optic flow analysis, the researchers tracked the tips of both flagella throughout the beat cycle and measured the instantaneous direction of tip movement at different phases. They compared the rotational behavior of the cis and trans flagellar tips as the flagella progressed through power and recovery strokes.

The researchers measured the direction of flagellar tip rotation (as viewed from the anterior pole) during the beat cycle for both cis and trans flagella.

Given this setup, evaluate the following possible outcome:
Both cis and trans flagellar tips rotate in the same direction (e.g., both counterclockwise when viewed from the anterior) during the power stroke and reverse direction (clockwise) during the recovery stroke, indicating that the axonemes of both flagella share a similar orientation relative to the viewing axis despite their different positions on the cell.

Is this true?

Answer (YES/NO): NO